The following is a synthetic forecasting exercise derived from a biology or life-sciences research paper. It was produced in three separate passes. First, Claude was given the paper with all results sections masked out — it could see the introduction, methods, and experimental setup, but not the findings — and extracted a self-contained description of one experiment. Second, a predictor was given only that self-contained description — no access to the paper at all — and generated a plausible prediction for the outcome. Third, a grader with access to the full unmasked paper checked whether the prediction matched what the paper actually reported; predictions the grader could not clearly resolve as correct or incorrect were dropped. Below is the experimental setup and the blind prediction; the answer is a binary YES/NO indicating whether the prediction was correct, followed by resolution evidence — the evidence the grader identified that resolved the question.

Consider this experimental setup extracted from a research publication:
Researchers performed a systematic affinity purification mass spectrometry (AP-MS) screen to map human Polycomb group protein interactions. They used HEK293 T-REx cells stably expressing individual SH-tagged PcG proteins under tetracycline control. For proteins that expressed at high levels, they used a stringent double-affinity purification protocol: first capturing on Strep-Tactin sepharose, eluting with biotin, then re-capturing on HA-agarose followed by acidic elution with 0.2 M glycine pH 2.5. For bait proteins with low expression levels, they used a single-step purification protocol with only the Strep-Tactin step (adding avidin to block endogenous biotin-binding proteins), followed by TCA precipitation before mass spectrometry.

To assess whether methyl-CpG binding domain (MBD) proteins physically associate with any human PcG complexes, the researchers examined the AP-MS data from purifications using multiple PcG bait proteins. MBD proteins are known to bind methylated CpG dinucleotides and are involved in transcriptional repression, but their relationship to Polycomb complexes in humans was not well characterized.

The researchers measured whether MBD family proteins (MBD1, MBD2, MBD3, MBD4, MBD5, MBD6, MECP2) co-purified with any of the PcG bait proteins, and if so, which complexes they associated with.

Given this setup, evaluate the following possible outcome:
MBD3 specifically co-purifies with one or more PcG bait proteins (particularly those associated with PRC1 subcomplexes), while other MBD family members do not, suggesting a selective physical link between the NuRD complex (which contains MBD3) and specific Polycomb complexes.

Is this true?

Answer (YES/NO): NO